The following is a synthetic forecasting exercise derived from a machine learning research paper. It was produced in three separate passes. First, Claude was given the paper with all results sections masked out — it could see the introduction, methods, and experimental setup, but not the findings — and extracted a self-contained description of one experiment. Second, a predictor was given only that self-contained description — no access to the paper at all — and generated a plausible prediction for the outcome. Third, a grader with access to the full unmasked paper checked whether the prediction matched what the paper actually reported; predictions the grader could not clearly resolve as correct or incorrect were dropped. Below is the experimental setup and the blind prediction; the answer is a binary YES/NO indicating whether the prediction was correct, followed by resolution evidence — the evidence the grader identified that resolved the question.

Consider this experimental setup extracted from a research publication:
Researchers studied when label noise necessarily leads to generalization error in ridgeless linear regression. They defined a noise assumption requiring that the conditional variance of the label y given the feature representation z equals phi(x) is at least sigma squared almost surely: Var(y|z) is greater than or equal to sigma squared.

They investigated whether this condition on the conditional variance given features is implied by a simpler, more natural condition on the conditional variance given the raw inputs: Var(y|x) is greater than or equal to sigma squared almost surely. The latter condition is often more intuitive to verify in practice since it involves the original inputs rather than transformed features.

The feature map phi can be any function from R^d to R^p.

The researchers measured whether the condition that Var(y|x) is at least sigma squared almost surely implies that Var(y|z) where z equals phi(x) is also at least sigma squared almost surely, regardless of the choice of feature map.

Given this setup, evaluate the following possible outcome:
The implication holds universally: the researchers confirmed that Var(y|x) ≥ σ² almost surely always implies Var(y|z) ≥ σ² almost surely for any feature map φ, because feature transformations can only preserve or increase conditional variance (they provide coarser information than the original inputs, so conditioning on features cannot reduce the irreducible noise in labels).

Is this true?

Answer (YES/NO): YES